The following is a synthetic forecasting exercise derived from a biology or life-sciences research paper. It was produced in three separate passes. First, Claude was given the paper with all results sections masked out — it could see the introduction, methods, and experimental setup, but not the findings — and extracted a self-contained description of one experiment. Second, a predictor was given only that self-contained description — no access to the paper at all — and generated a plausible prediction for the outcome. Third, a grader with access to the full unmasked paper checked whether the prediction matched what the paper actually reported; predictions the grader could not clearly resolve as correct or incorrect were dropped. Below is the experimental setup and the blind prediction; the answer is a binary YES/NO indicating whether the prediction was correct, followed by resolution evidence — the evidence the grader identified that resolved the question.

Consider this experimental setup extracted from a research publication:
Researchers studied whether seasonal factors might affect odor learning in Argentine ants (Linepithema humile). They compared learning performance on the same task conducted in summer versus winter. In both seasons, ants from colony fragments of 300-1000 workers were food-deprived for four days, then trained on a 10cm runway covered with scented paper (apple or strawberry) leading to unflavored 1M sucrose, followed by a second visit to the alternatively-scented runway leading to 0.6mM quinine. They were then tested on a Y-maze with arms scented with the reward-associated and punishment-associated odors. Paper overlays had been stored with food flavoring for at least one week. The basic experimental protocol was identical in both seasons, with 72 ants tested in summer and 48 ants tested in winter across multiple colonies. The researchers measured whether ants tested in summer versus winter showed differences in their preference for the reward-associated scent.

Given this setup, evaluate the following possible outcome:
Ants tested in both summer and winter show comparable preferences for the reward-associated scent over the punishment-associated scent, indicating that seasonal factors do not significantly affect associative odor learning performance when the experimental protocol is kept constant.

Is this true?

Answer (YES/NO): NO